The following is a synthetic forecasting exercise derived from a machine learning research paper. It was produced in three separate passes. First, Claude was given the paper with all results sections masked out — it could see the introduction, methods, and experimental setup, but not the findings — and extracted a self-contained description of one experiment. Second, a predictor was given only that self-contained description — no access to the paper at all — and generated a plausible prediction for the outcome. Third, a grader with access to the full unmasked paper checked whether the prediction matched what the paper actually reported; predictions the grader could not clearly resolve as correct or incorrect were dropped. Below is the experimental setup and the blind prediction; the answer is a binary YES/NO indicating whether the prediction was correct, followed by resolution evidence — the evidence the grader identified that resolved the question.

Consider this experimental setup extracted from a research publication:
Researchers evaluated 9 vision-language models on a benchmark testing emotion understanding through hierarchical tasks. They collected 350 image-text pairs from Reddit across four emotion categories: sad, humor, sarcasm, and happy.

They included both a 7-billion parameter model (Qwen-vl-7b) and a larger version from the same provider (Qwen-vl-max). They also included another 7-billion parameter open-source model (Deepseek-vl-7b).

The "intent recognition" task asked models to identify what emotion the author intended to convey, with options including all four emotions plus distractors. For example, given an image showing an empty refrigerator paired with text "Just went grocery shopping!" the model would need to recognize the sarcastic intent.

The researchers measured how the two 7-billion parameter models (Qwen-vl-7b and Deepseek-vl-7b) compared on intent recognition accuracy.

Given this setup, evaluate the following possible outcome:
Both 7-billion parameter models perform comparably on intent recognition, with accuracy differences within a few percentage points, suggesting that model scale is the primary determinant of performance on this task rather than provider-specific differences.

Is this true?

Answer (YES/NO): NO